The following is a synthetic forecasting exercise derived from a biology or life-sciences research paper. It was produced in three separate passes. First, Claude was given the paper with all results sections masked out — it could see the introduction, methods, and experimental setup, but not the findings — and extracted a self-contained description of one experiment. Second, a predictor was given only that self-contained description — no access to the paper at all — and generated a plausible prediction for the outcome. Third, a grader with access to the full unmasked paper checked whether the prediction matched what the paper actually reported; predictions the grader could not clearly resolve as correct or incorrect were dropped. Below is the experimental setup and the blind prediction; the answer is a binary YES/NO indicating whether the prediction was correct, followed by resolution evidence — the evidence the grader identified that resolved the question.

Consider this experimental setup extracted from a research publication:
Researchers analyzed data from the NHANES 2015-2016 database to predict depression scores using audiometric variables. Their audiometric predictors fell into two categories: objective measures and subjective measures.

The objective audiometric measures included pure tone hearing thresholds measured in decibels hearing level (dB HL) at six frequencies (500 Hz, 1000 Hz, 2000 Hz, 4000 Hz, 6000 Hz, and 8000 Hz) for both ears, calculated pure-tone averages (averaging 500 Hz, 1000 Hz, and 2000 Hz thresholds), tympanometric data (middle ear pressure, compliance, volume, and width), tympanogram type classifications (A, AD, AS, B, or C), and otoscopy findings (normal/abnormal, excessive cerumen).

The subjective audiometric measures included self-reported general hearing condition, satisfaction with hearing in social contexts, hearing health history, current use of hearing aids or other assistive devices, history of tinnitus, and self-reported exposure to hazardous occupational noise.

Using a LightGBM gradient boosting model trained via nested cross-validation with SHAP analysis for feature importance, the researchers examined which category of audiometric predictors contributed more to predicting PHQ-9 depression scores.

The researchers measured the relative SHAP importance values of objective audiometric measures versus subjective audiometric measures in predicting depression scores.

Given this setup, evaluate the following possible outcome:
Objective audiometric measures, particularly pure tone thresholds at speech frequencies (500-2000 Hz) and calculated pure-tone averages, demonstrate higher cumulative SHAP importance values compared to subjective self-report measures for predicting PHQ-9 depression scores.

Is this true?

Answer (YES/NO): NO